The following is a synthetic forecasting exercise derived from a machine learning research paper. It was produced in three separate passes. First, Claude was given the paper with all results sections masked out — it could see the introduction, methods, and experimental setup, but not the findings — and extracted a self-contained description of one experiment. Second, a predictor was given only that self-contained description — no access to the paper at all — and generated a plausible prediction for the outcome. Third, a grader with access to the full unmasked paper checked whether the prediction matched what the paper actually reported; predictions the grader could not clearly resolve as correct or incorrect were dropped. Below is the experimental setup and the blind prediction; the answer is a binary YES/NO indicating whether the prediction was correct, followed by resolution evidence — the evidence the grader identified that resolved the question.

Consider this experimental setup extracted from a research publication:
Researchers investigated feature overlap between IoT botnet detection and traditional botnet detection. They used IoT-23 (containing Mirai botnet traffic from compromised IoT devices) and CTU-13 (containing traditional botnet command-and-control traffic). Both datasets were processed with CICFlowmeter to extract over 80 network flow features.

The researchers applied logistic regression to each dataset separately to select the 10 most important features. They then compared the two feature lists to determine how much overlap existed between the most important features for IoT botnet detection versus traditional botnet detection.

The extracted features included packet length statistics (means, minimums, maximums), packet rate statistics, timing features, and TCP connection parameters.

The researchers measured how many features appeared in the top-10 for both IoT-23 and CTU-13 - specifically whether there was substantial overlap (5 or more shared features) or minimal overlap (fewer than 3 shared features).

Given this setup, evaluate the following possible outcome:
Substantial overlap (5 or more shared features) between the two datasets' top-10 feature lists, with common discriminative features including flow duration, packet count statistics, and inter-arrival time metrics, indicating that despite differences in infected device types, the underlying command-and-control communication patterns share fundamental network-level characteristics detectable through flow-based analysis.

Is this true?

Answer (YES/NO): NO